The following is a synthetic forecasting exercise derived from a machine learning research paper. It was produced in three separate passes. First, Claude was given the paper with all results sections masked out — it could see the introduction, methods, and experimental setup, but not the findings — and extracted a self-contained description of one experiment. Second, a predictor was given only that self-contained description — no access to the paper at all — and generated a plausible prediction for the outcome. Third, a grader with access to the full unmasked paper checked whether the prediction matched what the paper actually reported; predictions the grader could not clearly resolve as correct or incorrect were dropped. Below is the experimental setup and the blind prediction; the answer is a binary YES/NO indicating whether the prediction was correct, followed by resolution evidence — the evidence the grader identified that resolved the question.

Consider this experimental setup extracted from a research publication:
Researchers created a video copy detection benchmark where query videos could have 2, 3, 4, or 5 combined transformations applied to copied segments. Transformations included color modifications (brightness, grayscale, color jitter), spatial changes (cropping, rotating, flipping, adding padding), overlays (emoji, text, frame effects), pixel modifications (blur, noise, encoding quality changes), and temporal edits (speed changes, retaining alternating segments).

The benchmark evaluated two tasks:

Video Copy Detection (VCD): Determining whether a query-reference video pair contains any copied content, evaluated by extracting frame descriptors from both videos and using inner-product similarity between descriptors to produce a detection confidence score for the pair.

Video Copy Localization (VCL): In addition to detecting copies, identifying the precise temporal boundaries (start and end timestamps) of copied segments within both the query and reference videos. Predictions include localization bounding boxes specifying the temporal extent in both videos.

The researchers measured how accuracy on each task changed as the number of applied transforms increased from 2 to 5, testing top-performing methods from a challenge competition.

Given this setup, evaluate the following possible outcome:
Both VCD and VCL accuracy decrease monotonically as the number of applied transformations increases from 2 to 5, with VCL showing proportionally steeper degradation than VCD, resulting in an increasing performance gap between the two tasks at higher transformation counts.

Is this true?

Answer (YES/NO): NO